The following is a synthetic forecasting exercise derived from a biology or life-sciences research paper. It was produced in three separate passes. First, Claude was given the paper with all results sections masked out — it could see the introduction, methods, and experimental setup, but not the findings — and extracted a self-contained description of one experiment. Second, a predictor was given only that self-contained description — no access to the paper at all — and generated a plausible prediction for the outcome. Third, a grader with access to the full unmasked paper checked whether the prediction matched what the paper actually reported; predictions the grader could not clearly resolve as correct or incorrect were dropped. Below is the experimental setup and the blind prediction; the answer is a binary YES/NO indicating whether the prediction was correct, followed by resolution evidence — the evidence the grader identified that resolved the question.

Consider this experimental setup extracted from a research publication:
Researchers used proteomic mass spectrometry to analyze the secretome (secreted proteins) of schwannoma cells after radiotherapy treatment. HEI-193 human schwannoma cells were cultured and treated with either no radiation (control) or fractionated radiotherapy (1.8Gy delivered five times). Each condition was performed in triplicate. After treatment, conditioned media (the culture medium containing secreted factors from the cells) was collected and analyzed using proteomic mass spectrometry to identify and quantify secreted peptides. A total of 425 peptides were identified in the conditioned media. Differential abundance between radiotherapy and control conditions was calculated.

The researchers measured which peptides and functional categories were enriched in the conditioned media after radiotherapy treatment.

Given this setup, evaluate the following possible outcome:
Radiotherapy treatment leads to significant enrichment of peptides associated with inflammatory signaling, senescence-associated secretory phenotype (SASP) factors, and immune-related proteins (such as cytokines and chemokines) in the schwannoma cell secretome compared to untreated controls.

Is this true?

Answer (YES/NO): NO